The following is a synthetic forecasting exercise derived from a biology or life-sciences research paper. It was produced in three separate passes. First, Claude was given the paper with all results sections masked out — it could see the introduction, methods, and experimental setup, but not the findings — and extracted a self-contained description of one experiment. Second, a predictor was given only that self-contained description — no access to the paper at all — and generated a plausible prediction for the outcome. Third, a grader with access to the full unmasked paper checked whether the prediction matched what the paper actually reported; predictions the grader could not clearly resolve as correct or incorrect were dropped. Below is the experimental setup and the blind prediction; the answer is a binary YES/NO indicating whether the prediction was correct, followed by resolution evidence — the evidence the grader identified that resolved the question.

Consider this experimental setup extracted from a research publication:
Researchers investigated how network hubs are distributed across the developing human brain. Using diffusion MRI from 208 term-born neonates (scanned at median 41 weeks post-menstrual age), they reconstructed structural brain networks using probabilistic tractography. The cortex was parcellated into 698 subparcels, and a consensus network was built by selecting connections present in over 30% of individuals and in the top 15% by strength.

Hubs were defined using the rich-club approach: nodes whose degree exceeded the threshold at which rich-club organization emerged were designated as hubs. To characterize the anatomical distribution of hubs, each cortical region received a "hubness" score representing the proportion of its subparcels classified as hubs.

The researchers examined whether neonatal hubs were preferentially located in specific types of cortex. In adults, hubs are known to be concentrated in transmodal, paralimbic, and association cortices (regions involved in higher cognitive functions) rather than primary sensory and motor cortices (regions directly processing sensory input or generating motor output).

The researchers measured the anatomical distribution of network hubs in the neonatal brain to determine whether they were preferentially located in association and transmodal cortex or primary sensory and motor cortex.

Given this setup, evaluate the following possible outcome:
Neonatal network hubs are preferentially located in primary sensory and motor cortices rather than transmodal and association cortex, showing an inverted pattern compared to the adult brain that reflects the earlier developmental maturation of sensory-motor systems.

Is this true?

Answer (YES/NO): NO